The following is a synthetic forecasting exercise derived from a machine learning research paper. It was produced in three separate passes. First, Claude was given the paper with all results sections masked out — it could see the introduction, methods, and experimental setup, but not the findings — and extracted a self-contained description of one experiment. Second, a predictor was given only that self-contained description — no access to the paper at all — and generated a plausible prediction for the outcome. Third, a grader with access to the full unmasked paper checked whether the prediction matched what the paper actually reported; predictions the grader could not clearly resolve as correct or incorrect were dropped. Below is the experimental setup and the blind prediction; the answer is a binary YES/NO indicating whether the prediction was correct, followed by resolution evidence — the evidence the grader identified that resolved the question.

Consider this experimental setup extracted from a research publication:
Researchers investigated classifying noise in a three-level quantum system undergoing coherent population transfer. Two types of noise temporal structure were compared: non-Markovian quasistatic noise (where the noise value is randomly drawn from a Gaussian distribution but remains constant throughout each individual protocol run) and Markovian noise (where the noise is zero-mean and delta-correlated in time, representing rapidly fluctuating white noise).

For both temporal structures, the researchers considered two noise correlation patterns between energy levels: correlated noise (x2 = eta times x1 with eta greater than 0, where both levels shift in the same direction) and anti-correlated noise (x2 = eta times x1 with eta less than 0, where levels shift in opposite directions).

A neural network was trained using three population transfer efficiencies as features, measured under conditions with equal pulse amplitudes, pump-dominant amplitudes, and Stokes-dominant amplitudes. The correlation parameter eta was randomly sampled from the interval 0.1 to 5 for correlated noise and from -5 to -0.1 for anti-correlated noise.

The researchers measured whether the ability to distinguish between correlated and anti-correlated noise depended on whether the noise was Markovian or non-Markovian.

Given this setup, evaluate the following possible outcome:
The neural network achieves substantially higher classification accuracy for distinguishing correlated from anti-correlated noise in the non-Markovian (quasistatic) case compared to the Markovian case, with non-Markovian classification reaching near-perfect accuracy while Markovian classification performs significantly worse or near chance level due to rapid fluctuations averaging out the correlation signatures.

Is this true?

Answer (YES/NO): YES